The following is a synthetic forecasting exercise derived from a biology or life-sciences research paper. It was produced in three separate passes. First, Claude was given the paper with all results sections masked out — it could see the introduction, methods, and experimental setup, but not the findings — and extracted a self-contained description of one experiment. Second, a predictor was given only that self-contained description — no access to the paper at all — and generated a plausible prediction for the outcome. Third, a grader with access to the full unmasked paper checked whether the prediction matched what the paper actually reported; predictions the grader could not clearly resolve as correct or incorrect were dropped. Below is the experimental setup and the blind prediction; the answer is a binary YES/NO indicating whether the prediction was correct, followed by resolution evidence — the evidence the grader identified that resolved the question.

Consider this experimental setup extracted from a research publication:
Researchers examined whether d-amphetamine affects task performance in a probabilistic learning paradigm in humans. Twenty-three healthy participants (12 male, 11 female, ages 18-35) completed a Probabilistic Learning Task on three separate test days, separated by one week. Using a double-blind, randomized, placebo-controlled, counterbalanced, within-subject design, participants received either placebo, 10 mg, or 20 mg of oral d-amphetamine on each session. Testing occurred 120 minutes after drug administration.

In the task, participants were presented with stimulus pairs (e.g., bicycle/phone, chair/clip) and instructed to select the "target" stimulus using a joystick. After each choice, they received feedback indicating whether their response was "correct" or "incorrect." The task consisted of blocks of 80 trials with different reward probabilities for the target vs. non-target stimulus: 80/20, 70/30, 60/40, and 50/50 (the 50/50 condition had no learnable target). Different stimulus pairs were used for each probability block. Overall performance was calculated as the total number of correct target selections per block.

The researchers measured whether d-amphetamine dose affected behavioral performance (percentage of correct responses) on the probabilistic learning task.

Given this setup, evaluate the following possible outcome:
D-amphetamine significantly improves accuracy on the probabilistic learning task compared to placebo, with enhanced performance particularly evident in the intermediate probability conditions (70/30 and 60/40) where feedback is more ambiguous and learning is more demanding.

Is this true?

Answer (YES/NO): NO